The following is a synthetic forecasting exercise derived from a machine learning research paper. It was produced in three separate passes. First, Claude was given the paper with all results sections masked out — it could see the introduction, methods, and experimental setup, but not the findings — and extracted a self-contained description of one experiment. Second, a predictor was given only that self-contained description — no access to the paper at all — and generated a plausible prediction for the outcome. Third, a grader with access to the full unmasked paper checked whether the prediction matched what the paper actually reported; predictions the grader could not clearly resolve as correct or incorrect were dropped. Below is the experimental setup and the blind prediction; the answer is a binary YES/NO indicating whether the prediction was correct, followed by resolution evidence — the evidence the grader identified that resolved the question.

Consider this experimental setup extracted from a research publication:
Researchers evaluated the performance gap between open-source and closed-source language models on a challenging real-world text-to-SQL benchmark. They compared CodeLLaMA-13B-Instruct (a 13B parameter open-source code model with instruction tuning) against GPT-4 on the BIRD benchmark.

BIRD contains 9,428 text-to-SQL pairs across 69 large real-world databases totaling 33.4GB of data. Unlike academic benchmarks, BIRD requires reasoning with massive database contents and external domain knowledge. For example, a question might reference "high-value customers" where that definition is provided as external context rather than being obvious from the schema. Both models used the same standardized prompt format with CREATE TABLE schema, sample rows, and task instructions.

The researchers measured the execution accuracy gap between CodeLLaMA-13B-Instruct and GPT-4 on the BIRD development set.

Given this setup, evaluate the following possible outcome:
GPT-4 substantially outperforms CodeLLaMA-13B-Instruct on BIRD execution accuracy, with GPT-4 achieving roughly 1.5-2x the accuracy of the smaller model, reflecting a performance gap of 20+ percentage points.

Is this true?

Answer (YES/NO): YES